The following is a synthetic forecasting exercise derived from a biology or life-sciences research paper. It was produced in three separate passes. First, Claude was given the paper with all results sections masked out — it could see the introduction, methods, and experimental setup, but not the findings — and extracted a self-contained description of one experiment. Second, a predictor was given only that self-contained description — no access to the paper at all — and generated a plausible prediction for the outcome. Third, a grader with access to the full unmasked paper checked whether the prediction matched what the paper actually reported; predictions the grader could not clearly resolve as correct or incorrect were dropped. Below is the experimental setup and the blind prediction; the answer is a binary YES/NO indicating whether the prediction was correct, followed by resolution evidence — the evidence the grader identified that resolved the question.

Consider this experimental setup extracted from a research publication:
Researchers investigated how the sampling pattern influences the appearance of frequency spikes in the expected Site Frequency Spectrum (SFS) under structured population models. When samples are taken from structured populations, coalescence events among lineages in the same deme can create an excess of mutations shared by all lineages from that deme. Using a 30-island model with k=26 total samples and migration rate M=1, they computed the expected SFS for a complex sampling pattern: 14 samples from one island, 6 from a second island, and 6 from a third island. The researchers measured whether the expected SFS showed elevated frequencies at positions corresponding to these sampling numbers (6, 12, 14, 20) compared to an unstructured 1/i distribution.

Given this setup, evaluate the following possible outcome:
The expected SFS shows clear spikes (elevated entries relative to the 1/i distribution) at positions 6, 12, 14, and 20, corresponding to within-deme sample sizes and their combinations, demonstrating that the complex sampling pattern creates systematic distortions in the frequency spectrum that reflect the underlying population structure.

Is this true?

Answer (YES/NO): YES